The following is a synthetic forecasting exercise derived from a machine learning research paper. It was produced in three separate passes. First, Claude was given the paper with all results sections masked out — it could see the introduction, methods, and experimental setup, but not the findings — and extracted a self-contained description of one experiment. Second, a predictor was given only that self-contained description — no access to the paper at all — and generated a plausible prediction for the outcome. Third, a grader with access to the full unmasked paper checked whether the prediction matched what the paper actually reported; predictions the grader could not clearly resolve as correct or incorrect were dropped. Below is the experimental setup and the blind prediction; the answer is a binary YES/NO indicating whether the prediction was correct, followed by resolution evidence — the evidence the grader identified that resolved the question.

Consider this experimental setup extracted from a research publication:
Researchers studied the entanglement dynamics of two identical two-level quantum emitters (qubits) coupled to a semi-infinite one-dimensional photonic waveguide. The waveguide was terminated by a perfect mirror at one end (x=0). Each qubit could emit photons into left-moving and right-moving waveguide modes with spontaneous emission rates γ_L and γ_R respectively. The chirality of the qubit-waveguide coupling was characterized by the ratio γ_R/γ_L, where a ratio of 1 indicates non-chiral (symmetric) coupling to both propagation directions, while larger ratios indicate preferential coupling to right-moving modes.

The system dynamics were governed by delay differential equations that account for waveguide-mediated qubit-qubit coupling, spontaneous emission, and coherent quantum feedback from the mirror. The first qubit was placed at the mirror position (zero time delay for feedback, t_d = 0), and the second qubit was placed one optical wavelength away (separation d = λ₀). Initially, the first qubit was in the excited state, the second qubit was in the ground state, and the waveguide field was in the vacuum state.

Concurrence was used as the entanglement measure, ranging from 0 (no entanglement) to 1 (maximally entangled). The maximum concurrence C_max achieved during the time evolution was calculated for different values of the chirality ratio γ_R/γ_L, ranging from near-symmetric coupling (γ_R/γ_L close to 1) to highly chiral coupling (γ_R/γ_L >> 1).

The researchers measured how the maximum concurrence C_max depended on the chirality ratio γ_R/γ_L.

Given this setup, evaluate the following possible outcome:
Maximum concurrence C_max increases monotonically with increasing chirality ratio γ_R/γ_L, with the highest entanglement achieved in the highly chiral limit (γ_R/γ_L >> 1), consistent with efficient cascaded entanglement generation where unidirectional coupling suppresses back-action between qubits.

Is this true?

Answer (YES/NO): NO